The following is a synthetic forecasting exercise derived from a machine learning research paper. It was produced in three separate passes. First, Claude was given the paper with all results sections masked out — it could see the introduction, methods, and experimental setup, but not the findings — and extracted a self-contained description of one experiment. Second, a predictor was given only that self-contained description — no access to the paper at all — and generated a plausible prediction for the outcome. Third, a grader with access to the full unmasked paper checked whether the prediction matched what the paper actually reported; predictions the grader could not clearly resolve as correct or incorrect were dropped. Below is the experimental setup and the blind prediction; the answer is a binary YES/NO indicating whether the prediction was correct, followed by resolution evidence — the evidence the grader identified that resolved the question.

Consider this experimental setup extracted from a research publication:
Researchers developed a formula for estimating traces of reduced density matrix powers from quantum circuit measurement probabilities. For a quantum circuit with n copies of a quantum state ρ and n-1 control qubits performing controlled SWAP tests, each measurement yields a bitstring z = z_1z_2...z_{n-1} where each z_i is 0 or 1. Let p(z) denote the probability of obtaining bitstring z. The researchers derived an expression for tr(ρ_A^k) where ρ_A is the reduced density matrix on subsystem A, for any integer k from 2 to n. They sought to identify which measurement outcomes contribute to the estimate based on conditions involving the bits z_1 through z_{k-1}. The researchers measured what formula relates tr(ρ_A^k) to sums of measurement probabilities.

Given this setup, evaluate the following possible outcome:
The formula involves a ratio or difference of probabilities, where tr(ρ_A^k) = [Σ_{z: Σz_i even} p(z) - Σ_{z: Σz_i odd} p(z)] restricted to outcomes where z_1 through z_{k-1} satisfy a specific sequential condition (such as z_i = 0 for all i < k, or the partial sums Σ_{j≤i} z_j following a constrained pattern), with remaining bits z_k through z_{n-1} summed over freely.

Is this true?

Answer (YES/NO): NO